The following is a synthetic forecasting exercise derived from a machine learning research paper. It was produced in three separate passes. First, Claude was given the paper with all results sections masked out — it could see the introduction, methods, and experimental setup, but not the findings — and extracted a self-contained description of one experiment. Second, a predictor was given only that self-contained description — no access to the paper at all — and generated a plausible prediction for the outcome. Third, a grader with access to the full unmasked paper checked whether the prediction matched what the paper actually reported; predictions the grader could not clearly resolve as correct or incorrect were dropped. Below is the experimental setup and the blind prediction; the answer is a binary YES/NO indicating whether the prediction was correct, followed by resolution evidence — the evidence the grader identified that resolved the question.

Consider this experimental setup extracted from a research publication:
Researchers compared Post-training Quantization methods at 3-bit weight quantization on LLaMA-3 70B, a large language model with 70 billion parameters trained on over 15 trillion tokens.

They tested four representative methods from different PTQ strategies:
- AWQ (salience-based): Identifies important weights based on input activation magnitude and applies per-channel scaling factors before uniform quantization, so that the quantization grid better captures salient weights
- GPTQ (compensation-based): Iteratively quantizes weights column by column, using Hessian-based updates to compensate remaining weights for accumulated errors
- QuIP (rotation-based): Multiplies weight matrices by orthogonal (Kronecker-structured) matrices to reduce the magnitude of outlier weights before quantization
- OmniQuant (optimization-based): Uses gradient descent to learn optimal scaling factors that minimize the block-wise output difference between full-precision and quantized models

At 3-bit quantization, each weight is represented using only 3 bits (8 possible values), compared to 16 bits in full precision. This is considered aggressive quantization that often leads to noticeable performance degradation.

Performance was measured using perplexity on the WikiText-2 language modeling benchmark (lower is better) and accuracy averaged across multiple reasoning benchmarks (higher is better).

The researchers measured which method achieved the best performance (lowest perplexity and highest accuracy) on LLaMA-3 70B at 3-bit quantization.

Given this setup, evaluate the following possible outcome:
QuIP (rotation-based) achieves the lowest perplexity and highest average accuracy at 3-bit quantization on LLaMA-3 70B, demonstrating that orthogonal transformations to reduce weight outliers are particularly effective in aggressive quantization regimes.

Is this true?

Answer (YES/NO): NO